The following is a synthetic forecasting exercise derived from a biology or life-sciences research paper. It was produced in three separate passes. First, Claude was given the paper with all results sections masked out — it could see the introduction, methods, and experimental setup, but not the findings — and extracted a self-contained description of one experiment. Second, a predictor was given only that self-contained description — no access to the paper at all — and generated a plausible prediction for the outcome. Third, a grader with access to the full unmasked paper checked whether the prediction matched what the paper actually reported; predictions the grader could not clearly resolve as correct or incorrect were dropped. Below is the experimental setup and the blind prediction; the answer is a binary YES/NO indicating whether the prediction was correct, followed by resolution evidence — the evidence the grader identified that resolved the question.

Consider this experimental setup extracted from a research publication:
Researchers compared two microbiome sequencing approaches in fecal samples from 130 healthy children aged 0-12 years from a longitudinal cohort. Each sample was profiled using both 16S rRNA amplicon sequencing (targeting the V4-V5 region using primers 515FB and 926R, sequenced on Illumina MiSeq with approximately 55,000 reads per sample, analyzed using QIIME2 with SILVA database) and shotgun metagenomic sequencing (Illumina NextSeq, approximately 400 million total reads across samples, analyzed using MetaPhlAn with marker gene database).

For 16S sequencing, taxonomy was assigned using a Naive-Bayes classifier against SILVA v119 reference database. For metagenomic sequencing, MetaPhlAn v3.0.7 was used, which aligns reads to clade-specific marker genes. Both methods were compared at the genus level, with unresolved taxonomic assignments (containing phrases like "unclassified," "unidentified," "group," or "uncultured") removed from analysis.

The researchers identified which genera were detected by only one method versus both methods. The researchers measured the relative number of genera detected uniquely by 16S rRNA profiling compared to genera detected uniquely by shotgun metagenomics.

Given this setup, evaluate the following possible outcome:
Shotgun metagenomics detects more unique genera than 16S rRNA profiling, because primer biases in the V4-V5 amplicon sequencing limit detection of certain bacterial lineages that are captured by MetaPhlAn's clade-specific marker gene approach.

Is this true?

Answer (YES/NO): NO